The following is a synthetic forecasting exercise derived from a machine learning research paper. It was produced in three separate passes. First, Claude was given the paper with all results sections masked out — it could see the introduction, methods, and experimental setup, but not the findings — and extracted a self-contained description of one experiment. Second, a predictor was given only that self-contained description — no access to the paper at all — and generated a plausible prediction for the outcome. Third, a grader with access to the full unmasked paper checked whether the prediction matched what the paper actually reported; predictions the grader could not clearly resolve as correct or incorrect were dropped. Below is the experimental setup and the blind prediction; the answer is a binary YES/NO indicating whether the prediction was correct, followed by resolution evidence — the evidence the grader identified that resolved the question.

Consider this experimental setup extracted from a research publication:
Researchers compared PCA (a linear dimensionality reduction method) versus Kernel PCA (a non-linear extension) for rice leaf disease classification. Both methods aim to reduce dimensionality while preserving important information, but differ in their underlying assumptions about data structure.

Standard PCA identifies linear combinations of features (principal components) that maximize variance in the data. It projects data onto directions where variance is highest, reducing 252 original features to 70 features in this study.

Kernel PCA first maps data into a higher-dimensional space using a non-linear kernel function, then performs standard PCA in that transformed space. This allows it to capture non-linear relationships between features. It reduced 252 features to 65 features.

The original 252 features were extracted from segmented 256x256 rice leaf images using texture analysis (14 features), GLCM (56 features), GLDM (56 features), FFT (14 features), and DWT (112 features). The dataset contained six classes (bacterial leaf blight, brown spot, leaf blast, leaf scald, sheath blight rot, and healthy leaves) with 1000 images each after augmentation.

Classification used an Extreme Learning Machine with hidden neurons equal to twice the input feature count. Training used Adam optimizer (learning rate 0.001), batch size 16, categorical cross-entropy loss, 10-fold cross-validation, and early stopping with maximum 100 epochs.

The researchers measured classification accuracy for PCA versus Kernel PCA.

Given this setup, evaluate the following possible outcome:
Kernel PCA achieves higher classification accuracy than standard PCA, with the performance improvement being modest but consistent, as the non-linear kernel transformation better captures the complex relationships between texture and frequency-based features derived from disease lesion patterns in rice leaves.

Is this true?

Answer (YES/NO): YES